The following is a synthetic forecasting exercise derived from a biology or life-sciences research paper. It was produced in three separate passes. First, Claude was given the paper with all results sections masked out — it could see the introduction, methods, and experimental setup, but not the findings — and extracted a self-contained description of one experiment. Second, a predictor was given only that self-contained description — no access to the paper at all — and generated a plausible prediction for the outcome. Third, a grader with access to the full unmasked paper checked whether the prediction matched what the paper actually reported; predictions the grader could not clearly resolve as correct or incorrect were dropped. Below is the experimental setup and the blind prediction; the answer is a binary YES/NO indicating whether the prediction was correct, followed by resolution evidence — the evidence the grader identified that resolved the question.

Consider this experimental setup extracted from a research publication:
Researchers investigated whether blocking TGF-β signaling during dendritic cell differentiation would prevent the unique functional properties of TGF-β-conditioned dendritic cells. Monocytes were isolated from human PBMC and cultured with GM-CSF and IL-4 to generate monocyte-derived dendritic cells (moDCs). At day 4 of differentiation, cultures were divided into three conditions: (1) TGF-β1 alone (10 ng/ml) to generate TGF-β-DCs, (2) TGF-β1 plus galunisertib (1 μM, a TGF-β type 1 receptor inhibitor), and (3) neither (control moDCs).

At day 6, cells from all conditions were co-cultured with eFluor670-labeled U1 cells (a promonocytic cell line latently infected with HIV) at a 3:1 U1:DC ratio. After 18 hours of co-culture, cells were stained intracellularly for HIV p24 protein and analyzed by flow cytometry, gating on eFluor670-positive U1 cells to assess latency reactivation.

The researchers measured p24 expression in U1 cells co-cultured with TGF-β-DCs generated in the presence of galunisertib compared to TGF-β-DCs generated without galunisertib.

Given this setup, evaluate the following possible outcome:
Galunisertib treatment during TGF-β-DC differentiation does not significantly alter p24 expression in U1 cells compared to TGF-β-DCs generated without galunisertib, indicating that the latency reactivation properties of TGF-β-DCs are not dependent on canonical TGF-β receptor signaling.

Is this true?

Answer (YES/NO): NO